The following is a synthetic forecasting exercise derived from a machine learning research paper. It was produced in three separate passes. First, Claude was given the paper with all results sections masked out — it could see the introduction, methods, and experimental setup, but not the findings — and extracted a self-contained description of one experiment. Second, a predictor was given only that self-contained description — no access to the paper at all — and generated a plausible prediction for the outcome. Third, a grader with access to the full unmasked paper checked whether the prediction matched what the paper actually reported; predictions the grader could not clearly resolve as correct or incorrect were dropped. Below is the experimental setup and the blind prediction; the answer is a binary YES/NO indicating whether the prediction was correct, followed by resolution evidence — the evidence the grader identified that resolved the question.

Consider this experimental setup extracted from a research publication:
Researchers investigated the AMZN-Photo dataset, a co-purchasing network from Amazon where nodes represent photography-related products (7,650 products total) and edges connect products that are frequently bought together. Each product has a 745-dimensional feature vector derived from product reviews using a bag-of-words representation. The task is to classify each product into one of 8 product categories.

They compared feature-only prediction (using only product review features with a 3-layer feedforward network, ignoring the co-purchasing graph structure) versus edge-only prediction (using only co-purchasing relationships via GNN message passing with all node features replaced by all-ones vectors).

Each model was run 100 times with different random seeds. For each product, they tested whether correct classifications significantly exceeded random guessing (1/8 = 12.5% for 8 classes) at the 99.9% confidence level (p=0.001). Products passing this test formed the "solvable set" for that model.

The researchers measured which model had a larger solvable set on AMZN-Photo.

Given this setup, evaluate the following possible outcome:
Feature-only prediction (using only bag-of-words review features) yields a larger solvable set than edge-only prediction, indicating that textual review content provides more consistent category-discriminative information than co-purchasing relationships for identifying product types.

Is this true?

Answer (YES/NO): YES